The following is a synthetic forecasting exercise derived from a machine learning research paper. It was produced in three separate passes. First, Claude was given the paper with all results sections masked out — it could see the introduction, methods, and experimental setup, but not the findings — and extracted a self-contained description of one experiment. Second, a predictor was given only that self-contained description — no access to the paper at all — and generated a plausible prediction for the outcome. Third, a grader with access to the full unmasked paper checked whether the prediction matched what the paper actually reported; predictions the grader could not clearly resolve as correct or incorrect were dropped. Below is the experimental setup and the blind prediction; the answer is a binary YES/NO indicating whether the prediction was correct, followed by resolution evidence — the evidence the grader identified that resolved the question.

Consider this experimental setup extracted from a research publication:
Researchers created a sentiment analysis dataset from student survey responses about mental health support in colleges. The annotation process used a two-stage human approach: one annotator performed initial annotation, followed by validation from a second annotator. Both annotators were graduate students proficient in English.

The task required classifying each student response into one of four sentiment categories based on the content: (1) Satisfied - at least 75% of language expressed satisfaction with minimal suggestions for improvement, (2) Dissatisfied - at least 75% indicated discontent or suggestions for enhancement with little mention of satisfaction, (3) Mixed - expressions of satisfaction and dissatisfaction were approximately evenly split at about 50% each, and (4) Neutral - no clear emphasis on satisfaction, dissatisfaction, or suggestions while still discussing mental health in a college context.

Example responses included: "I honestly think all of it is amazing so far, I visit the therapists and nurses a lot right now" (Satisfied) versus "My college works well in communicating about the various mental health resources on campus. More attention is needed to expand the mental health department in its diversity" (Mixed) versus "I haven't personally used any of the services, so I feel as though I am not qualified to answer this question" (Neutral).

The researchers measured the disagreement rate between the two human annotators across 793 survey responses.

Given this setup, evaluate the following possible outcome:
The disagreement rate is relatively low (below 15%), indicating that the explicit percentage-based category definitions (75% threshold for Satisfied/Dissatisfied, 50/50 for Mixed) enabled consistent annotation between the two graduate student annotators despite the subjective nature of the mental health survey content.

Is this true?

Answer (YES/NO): YES